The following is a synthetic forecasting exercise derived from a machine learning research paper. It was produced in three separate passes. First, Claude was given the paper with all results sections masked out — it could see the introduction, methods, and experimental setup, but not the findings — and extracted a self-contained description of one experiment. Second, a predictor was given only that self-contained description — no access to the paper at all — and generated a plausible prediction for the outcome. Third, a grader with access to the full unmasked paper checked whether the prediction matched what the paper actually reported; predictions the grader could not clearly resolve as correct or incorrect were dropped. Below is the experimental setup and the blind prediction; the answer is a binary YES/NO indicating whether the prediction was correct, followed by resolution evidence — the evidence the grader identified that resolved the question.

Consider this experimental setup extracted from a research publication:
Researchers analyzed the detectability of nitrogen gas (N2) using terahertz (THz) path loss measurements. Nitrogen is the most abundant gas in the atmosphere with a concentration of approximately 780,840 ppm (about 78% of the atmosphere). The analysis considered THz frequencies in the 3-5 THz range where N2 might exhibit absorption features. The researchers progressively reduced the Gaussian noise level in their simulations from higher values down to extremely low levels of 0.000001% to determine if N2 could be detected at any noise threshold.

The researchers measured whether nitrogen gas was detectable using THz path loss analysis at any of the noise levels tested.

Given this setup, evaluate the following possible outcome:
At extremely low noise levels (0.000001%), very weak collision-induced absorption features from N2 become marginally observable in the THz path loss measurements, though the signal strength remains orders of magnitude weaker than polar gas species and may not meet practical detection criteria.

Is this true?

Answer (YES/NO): NO